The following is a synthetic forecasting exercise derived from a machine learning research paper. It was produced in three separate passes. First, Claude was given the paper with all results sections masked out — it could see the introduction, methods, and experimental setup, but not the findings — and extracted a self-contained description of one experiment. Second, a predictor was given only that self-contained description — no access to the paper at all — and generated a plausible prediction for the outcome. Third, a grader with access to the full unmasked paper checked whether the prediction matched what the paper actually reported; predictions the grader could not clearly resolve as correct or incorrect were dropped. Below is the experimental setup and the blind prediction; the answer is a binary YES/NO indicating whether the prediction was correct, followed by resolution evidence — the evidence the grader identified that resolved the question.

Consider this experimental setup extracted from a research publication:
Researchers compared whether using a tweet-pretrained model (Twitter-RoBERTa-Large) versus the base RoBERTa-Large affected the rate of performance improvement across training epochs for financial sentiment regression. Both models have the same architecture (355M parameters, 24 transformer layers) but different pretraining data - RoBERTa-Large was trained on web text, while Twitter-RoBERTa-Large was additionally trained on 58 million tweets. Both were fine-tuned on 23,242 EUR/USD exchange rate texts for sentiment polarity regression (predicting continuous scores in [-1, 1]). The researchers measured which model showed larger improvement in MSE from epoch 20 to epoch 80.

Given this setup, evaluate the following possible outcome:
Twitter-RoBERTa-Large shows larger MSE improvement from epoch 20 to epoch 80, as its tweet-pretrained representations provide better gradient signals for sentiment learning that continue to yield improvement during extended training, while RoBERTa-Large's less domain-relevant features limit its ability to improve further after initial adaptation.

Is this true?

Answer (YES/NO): YES